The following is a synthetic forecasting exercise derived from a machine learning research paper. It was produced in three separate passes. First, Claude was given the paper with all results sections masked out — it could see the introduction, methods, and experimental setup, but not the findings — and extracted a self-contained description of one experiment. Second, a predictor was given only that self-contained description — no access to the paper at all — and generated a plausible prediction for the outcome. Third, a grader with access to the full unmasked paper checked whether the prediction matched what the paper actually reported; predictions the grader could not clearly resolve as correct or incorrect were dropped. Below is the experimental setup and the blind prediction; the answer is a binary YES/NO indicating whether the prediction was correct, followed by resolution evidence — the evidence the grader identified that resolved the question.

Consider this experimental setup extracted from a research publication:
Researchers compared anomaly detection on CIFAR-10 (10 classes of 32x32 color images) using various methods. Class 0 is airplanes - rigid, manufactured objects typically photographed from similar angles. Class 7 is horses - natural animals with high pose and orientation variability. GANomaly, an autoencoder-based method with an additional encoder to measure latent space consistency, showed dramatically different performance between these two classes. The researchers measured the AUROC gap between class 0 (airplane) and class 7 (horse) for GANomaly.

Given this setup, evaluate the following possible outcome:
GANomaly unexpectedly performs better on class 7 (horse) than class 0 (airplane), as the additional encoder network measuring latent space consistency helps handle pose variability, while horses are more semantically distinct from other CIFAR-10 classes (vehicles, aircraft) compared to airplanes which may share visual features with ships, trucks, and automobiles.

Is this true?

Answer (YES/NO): NO